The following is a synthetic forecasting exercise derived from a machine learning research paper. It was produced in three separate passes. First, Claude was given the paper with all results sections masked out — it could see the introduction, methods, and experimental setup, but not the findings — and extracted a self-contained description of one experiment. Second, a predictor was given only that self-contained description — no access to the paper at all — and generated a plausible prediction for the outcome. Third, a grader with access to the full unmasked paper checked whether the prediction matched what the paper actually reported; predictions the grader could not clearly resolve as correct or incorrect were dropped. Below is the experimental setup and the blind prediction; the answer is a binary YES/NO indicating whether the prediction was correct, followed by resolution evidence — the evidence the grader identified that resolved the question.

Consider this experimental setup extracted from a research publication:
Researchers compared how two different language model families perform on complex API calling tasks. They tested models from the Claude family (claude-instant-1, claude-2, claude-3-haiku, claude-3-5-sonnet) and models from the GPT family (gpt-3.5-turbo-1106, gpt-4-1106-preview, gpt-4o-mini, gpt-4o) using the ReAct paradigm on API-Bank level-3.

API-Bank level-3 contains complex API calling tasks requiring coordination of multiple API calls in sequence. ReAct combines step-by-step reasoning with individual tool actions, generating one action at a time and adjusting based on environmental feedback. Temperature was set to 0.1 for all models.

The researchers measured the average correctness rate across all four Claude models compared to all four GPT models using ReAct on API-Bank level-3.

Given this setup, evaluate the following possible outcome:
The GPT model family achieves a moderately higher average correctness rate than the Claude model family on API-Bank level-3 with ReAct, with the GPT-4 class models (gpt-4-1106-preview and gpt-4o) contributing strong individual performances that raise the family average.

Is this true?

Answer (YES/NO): YES